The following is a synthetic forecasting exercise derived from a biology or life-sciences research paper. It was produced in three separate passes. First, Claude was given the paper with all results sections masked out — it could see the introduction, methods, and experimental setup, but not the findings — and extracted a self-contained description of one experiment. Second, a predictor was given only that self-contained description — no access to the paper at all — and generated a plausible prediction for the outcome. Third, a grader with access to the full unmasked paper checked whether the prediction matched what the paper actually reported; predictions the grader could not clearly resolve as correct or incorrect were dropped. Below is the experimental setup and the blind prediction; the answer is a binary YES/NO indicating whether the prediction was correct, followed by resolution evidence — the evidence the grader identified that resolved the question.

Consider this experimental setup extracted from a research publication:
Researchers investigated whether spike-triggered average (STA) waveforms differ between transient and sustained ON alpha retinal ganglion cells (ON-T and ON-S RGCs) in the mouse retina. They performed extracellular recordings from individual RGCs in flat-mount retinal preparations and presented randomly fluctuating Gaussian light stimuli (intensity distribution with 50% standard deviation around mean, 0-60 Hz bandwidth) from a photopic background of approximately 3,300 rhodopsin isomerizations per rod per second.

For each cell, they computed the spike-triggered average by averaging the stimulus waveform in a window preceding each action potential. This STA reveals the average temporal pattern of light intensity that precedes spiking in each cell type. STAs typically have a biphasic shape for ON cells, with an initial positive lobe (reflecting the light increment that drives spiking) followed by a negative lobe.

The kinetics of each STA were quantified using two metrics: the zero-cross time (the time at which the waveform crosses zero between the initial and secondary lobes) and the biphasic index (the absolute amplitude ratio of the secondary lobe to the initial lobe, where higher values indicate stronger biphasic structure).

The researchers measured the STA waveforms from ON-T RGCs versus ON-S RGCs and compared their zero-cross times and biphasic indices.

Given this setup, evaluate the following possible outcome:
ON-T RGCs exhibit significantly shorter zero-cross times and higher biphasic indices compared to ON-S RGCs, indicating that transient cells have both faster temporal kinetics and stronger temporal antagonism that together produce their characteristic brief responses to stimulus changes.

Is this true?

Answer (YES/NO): NO